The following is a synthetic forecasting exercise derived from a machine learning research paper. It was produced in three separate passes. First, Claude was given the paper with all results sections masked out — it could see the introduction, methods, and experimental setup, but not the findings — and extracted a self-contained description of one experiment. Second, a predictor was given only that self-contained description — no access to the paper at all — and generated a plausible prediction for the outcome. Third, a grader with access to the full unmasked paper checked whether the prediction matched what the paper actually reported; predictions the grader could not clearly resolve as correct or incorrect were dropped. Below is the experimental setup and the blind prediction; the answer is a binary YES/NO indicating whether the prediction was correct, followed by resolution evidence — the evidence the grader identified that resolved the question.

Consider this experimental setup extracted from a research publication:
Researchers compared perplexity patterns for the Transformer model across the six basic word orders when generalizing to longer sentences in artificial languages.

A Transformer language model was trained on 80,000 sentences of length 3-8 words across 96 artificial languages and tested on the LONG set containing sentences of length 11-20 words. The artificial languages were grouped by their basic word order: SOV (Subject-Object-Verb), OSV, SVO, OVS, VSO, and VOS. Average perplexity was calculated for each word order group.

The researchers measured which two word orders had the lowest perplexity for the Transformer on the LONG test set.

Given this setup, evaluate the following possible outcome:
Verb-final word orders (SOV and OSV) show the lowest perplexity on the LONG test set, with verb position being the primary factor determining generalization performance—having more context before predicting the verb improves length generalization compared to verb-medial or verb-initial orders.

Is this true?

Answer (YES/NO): NO